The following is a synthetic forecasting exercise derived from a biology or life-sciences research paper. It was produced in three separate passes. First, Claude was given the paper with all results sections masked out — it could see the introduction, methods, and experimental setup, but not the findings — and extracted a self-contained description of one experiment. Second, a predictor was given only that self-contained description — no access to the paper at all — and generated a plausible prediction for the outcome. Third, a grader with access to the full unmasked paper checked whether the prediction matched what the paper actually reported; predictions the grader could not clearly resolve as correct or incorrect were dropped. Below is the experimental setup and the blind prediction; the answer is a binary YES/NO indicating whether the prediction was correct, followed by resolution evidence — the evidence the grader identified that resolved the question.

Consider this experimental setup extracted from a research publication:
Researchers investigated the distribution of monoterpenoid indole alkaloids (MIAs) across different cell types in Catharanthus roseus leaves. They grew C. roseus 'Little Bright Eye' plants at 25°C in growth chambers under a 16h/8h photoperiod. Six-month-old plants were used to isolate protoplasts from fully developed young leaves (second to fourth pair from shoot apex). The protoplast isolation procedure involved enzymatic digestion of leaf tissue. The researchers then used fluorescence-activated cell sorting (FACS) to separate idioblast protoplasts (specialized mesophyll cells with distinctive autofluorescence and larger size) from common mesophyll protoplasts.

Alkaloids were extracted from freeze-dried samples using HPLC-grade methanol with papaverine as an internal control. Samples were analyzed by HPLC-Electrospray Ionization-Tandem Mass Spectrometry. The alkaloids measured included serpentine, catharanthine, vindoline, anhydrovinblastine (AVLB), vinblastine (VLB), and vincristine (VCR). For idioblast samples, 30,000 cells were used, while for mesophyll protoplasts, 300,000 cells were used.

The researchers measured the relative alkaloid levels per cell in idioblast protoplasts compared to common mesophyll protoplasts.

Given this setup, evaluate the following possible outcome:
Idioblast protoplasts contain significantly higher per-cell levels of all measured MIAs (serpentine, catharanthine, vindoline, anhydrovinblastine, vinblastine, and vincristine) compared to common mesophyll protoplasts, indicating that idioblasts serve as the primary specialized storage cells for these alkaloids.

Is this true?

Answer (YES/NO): YES